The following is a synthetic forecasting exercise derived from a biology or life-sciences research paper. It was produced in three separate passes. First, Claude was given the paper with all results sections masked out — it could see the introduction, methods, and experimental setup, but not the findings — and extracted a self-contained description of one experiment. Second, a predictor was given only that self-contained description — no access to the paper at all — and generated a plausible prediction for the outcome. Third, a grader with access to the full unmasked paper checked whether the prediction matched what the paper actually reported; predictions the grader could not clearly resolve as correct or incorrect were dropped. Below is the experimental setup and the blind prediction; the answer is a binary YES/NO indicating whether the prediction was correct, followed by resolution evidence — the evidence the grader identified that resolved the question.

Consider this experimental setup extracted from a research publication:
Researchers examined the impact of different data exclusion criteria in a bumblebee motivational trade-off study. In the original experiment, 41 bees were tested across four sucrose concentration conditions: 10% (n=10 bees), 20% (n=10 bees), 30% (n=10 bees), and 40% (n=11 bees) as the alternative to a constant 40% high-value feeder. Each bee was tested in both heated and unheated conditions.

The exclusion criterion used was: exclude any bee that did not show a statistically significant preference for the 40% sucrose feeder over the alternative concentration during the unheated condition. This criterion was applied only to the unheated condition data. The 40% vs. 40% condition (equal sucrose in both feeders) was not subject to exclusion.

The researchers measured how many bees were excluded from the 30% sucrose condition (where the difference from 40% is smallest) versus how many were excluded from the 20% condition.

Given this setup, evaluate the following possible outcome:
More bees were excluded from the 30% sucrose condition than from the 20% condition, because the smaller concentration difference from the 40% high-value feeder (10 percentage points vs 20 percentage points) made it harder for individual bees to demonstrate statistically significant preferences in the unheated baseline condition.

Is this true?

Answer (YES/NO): YES